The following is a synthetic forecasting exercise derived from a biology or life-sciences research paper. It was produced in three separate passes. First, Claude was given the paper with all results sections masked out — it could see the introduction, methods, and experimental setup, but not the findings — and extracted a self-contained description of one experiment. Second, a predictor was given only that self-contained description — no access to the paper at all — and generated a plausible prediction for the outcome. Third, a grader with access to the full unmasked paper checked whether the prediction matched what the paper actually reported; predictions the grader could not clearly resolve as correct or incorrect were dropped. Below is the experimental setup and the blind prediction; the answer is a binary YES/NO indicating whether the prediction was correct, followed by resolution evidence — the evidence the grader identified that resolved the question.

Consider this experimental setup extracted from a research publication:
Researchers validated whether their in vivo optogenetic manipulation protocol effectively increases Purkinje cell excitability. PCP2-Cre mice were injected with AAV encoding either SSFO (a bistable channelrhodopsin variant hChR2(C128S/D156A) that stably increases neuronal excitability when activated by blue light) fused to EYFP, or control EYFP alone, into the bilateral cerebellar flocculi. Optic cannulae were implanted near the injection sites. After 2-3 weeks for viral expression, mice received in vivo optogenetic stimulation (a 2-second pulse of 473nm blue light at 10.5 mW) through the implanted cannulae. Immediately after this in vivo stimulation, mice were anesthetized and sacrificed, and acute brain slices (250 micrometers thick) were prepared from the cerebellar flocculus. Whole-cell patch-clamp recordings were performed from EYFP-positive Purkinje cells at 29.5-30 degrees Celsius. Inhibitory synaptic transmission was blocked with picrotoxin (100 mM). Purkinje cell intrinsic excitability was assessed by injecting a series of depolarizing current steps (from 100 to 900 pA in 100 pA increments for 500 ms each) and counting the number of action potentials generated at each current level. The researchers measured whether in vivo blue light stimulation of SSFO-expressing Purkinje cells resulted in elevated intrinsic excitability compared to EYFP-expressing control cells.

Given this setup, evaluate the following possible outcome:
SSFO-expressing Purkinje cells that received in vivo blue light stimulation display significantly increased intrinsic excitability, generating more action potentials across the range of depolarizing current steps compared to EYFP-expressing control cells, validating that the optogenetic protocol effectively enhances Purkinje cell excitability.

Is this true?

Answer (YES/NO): YES